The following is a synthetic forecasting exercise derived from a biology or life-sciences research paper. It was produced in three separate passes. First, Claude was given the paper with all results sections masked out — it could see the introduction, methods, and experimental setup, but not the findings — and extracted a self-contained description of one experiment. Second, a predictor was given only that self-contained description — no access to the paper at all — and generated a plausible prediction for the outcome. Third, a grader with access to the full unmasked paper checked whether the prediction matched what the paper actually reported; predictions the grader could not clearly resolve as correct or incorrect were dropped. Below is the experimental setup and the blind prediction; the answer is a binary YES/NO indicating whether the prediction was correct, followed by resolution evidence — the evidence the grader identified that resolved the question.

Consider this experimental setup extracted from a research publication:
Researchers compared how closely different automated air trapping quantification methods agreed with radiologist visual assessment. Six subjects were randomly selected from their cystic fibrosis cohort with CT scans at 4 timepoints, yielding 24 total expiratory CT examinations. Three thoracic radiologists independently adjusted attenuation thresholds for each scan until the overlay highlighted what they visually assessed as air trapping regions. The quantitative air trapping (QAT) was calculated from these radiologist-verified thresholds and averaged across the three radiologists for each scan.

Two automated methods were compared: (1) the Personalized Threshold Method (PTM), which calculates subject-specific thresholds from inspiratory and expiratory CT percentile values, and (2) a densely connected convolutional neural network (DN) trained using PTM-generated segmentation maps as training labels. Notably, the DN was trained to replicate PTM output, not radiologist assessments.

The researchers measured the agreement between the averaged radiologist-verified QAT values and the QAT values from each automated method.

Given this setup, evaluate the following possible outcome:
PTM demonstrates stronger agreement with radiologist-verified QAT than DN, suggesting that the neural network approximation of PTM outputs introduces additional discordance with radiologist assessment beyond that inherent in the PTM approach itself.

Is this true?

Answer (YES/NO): NO